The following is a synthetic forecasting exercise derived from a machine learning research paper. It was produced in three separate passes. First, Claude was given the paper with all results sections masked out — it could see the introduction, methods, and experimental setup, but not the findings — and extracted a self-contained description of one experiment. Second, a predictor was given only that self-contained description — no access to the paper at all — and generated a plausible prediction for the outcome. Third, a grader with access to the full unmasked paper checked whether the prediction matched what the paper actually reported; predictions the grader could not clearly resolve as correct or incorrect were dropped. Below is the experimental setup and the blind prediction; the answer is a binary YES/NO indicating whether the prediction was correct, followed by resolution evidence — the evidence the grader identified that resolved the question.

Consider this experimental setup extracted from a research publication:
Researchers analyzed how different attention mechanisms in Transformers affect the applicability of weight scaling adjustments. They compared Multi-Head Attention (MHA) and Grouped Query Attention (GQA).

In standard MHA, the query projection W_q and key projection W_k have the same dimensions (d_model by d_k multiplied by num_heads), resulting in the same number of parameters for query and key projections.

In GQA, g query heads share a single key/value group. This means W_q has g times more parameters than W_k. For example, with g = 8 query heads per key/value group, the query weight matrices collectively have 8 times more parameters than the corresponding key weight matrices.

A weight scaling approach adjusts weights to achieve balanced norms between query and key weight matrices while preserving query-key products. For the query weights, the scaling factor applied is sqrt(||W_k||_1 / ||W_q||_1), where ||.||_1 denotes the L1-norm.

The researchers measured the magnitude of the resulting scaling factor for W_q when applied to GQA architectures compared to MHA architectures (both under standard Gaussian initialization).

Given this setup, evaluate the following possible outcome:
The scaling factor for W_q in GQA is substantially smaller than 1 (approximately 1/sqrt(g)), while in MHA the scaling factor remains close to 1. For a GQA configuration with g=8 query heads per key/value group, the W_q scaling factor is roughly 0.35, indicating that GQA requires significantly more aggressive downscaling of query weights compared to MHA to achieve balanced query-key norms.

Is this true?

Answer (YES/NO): YES